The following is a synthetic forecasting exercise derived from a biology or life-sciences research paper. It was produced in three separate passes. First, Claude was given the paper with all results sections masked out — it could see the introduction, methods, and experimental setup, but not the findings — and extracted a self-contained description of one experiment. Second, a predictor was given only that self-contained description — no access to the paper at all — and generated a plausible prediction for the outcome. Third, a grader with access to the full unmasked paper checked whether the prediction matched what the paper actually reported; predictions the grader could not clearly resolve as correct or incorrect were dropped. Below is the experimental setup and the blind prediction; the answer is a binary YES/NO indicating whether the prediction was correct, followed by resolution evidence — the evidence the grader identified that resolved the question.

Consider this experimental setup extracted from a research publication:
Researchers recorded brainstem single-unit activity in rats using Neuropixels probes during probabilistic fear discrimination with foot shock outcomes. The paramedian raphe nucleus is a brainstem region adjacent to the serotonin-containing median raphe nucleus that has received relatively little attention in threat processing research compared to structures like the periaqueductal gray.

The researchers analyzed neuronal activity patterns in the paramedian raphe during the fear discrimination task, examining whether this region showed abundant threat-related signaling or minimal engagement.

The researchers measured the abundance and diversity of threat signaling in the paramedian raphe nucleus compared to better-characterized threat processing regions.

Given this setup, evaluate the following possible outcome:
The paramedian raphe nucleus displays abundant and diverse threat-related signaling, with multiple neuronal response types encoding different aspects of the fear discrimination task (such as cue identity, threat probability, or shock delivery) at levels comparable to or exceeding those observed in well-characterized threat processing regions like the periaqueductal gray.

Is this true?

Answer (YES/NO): NO